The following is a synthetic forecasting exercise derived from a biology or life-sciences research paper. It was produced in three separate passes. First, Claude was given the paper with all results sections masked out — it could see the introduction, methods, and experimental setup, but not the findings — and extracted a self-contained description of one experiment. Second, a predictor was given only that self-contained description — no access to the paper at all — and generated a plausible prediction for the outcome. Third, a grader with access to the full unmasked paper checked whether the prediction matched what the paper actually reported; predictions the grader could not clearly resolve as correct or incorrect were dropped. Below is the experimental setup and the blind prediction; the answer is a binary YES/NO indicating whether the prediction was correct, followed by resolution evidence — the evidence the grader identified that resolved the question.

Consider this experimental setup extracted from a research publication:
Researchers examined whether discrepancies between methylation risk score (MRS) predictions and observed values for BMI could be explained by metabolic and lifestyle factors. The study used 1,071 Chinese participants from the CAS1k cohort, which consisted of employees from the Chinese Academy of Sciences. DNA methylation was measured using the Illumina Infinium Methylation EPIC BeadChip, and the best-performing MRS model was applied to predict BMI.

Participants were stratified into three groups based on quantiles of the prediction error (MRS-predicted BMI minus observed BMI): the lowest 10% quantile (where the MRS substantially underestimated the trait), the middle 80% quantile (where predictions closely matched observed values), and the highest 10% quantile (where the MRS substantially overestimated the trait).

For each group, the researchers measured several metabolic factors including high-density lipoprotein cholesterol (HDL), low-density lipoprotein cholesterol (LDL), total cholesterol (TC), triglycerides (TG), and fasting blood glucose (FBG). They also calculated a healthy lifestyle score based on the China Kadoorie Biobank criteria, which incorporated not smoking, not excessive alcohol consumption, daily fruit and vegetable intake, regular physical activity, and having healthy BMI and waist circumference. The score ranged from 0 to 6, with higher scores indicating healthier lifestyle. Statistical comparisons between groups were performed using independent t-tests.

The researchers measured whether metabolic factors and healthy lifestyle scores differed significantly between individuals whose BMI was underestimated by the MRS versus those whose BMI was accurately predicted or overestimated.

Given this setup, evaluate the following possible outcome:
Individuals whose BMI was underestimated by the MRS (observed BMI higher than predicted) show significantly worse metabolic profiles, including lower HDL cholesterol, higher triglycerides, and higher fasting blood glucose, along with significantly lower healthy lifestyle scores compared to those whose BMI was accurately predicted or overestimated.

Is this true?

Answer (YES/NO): NO